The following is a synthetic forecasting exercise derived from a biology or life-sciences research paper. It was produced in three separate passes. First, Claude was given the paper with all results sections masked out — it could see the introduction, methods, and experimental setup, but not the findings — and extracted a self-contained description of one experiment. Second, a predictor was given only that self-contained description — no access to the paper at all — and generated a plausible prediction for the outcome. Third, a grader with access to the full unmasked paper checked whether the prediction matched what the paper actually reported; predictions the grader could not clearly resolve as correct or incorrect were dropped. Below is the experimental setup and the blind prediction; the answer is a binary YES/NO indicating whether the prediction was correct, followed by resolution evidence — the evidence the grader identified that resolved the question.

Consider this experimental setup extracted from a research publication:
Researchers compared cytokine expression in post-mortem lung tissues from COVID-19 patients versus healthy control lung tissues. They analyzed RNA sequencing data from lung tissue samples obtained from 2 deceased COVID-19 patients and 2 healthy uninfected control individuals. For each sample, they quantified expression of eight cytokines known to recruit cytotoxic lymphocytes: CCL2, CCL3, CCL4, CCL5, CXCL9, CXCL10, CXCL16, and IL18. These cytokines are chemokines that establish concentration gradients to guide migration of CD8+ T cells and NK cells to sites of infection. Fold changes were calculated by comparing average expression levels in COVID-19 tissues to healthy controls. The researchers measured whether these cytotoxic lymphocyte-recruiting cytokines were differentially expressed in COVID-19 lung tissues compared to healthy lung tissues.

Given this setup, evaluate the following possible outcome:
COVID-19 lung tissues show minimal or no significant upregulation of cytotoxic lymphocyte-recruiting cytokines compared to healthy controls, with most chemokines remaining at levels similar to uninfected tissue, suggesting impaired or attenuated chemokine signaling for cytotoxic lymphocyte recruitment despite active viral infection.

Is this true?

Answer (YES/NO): NO